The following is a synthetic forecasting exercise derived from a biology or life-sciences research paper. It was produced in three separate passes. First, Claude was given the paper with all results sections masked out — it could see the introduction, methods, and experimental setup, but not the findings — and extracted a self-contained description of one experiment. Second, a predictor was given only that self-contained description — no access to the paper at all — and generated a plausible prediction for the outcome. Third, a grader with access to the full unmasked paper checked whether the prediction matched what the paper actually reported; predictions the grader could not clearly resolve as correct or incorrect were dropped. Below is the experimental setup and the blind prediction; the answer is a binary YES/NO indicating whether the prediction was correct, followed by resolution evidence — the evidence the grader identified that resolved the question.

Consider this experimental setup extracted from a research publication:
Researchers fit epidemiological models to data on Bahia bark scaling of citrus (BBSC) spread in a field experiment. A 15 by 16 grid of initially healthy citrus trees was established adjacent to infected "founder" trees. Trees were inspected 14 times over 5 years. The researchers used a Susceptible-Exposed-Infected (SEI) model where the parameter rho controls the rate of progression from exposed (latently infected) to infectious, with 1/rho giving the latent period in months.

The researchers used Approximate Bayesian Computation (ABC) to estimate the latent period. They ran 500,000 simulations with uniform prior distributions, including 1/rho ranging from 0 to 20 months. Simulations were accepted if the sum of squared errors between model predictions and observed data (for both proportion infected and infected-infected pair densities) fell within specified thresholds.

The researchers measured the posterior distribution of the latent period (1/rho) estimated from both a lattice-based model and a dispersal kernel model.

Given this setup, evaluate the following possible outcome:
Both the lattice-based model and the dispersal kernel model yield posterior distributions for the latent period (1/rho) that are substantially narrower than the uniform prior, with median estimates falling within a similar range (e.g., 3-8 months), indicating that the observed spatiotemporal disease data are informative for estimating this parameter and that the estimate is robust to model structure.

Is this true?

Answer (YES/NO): NO